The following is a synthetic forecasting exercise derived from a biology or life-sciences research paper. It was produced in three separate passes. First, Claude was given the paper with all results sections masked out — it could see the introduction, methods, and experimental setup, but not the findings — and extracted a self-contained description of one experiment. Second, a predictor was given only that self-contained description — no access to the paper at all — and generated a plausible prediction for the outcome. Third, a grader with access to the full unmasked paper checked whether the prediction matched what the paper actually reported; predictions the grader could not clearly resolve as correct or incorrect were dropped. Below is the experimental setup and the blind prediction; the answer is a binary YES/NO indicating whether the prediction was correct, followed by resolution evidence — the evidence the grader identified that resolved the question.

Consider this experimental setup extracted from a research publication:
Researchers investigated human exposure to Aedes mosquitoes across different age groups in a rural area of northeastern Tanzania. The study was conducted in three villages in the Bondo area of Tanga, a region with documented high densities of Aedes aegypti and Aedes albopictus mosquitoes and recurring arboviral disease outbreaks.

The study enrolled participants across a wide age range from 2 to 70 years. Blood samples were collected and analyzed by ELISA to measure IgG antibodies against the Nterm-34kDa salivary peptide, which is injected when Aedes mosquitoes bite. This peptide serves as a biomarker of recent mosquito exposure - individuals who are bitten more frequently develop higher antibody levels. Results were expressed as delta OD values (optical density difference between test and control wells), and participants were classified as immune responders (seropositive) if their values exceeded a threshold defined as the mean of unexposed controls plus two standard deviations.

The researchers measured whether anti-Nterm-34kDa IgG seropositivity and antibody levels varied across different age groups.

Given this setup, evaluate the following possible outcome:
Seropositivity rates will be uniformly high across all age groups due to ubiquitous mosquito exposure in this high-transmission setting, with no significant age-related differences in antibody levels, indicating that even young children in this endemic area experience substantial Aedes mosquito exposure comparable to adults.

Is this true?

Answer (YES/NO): NO